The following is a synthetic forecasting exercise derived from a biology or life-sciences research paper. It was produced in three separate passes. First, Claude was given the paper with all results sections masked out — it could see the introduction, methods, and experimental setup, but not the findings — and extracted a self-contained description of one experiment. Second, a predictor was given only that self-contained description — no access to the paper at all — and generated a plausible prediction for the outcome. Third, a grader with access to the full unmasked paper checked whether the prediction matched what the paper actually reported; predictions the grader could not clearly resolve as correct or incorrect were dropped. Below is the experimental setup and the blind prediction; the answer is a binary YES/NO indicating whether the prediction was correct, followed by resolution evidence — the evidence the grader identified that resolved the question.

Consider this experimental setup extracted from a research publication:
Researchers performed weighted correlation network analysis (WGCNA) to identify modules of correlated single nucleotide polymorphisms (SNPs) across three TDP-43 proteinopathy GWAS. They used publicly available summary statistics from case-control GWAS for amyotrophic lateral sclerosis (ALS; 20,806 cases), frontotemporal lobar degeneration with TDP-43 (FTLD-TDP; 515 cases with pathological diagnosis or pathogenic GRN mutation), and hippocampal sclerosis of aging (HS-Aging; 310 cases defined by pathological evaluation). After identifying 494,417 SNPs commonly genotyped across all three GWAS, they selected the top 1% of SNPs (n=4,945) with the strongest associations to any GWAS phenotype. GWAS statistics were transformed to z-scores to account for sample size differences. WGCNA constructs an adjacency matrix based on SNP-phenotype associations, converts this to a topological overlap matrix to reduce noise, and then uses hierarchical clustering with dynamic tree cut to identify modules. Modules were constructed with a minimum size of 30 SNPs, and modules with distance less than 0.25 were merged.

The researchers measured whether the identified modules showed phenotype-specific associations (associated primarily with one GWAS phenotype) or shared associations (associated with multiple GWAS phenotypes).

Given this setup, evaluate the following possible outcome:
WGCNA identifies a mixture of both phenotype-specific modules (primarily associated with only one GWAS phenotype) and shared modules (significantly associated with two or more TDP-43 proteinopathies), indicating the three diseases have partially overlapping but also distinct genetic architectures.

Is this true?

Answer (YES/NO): YES